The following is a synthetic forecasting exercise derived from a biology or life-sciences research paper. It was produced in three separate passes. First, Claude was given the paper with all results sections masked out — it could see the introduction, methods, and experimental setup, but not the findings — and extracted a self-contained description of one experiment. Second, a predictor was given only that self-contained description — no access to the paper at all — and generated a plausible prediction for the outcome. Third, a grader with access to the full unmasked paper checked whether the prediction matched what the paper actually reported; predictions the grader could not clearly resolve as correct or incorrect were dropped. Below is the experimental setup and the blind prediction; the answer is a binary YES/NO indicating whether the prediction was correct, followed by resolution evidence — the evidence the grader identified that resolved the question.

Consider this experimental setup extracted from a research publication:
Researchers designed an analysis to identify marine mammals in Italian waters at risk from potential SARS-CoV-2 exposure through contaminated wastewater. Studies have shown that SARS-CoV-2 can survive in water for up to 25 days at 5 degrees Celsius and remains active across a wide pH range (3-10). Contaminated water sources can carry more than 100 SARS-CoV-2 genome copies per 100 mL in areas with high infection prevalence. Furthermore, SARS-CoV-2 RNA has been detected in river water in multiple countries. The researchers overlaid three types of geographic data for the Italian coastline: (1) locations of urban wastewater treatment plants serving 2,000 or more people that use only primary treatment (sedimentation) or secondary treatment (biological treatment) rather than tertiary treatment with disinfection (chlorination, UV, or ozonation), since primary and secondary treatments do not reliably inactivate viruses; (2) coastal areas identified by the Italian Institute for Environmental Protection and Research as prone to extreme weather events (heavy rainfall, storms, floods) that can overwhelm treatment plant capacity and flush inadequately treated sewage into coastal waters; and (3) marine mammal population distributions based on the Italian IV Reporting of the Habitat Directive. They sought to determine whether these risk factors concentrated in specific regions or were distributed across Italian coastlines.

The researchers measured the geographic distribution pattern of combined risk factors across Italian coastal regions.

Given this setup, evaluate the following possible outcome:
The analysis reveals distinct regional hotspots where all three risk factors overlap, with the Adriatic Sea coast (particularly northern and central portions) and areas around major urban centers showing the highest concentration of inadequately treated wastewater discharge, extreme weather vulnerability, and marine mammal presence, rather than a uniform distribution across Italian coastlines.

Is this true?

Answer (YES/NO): NO